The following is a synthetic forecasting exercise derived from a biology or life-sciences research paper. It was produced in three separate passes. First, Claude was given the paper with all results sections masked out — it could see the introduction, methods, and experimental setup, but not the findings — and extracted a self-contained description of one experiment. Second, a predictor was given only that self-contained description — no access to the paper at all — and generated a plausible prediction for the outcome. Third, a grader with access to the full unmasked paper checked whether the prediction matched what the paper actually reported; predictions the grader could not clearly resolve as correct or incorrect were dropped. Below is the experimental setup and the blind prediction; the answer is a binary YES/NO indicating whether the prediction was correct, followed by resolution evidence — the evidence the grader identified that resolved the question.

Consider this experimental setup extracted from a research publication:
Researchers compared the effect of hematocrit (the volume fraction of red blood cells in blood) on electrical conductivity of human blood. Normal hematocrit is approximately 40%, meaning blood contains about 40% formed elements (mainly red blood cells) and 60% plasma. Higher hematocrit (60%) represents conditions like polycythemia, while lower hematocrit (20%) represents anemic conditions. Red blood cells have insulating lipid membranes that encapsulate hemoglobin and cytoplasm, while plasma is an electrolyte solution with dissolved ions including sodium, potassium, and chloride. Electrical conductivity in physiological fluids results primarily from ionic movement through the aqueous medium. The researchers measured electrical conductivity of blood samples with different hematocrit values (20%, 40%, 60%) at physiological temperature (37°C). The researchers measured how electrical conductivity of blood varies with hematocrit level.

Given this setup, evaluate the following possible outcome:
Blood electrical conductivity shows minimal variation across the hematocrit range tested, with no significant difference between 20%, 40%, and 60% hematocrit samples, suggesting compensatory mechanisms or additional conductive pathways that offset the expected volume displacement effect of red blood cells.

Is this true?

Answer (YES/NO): NO